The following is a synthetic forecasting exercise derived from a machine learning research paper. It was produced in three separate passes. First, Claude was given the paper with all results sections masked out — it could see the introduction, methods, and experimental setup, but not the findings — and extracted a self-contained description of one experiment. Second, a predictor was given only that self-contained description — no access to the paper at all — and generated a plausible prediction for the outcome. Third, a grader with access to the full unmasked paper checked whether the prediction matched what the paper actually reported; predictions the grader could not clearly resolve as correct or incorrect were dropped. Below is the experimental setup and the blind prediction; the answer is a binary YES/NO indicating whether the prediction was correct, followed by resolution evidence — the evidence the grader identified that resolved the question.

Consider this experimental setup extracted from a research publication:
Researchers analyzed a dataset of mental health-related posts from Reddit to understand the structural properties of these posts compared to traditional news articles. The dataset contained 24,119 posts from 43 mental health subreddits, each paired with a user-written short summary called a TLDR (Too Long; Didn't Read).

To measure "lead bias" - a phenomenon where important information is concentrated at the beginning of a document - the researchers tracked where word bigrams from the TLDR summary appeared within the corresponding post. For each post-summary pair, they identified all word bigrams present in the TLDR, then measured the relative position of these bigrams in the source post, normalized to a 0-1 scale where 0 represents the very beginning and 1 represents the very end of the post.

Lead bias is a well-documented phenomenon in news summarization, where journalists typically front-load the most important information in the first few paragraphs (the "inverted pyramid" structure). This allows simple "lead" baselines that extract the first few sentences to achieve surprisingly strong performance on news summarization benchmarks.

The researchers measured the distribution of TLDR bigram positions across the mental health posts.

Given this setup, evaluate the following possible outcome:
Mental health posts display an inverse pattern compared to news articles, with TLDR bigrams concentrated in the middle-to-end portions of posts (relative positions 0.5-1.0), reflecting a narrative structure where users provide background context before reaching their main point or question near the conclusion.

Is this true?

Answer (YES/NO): NO